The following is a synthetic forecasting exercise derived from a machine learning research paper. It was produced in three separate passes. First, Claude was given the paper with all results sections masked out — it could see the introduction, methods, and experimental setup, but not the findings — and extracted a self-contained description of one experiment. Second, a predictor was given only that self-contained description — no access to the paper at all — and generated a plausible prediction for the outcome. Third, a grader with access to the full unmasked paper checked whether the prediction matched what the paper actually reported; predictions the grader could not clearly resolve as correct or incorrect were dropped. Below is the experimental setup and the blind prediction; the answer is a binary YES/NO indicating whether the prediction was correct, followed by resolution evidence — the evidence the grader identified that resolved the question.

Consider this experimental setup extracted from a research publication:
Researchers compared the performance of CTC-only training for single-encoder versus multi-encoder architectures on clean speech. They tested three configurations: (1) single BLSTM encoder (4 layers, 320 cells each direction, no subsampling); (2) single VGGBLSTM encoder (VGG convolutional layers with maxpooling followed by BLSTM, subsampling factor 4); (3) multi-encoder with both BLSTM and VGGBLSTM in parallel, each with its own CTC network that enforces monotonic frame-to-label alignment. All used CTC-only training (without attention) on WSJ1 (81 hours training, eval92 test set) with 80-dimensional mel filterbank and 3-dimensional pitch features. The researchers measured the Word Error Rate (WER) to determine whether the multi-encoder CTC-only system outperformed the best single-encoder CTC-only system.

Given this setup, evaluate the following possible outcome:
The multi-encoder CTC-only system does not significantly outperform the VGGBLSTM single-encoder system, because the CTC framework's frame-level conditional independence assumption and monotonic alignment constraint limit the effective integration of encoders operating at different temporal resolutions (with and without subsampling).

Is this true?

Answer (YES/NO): NO